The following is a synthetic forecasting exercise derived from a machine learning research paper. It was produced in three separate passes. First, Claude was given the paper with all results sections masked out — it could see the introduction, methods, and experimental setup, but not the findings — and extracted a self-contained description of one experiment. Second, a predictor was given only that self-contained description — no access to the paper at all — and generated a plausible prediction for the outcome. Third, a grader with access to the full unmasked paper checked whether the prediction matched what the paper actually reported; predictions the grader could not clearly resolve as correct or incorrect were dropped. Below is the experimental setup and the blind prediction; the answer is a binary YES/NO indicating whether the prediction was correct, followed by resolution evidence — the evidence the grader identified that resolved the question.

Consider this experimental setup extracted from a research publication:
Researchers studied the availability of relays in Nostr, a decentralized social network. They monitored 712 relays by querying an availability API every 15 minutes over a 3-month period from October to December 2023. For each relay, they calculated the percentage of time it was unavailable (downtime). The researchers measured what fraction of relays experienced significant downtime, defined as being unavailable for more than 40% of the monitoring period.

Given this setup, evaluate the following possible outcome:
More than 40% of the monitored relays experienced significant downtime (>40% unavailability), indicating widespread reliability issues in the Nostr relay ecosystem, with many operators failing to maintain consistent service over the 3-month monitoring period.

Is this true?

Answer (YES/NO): NO